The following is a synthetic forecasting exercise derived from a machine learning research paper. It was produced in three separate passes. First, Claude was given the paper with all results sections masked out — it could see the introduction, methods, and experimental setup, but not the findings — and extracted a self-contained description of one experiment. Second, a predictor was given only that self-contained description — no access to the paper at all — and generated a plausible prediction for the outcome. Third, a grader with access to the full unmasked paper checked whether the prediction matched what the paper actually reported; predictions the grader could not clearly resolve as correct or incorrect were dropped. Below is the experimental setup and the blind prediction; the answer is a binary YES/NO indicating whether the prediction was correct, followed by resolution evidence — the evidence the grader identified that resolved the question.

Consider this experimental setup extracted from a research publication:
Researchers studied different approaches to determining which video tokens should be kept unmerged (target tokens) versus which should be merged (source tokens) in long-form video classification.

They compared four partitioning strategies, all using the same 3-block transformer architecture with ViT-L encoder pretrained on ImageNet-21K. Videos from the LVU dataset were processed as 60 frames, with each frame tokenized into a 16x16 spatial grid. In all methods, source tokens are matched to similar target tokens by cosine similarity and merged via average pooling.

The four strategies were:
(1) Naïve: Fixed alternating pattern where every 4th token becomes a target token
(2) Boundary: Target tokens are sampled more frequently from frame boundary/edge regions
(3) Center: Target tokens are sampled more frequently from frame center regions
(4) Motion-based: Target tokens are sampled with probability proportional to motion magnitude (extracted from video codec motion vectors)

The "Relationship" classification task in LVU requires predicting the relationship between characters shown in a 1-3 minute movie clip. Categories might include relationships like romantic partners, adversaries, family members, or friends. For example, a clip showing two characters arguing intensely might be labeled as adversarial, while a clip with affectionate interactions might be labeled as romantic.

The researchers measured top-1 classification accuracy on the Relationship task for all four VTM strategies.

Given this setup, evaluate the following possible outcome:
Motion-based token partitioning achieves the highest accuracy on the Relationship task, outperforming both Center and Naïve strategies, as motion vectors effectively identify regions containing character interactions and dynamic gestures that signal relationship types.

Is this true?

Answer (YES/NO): YES